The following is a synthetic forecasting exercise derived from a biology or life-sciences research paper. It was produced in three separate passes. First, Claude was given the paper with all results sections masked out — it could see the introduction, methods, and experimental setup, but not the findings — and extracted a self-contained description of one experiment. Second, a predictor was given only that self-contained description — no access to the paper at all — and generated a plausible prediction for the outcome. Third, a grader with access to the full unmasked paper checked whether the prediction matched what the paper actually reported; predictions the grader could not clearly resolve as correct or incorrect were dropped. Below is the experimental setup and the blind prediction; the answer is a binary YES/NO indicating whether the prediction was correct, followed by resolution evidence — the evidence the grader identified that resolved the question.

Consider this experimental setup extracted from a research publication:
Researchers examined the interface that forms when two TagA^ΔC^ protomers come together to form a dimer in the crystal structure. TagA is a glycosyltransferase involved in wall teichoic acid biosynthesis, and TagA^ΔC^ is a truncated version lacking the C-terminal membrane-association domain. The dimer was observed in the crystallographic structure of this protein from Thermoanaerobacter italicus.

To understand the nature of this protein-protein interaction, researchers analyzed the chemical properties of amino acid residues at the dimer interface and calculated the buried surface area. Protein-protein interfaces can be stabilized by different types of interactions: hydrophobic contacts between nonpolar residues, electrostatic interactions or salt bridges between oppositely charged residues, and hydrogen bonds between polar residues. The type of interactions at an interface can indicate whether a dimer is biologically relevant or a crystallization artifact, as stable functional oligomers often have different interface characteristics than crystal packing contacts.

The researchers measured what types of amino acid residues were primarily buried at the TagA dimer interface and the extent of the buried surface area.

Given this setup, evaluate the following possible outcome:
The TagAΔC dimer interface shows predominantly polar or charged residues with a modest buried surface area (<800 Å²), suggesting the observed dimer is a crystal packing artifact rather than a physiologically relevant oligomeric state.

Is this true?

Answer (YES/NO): NO